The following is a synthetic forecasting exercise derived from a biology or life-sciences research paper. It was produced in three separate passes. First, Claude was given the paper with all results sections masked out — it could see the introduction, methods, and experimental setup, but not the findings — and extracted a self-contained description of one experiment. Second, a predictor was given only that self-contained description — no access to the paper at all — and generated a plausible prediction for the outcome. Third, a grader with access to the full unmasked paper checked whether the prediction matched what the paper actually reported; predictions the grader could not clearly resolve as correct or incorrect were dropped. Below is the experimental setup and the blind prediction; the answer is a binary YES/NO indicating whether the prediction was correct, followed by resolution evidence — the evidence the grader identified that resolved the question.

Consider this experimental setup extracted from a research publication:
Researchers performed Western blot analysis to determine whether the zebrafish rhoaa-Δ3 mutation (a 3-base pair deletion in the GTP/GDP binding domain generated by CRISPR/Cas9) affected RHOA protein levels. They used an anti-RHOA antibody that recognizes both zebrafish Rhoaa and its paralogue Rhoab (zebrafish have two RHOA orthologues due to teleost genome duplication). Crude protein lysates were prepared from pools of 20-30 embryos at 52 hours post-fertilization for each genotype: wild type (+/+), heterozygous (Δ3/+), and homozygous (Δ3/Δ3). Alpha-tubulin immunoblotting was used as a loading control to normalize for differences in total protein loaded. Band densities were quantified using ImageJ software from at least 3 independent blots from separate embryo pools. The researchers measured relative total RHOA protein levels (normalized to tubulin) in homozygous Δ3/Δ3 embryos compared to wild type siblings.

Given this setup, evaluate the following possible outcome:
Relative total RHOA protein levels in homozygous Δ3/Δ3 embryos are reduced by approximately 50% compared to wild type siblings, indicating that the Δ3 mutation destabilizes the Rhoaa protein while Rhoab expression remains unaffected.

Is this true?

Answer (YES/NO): YES